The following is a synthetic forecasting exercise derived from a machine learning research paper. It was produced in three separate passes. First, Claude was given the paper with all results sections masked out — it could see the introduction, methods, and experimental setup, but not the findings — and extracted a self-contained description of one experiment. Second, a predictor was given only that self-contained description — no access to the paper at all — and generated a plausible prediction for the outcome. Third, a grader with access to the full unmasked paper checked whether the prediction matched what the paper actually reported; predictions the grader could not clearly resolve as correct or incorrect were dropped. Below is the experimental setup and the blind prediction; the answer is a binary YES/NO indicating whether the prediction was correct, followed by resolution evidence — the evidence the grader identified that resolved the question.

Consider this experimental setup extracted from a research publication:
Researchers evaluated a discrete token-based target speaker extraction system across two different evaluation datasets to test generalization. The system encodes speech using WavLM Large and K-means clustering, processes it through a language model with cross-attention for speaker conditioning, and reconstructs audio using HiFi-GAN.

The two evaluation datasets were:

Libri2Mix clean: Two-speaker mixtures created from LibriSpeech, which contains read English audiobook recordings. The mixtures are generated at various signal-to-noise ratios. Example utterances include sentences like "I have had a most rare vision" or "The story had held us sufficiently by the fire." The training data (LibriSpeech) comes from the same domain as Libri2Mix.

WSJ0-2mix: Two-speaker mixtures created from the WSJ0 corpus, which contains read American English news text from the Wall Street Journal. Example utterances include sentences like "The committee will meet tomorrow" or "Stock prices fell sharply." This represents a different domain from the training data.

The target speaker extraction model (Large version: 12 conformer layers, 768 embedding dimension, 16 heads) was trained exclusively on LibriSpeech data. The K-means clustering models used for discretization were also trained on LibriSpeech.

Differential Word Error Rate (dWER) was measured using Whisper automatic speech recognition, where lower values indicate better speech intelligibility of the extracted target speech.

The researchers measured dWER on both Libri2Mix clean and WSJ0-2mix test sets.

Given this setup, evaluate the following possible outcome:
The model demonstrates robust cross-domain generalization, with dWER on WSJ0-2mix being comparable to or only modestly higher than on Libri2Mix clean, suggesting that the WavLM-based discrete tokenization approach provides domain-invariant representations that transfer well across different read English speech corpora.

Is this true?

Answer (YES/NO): NO